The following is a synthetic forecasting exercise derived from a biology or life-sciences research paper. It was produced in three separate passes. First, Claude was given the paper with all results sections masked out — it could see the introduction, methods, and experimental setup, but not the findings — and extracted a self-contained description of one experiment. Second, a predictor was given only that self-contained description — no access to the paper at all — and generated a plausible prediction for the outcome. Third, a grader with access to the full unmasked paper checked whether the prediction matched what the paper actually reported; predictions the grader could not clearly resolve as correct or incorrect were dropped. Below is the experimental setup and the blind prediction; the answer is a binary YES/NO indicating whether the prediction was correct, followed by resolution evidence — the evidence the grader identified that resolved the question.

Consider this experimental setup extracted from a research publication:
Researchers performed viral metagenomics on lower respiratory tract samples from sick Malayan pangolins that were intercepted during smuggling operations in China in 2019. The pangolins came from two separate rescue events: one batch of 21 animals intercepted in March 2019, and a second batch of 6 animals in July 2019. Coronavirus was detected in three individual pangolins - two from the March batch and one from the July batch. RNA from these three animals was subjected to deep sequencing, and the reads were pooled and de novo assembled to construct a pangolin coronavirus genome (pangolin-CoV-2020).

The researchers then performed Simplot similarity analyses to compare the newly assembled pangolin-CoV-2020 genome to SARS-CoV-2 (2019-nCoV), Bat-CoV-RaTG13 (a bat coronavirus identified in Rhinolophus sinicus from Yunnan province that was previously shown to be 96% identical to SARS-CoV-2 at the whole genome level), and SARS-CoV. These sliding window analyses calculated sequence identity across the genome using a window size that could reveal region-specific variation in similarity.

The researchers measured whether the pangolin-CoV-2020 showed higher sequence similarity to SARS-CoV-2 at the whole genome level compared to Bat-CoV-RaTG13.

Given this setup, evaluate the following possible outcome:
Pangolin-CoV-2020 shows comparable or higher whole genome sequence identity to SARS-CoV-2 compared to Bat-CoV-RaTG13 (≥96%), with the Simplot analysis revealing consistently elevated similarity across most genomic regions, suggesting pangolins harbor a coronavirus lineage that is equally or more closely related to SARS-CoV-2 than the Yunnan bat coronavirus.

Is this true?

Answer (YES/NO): NO